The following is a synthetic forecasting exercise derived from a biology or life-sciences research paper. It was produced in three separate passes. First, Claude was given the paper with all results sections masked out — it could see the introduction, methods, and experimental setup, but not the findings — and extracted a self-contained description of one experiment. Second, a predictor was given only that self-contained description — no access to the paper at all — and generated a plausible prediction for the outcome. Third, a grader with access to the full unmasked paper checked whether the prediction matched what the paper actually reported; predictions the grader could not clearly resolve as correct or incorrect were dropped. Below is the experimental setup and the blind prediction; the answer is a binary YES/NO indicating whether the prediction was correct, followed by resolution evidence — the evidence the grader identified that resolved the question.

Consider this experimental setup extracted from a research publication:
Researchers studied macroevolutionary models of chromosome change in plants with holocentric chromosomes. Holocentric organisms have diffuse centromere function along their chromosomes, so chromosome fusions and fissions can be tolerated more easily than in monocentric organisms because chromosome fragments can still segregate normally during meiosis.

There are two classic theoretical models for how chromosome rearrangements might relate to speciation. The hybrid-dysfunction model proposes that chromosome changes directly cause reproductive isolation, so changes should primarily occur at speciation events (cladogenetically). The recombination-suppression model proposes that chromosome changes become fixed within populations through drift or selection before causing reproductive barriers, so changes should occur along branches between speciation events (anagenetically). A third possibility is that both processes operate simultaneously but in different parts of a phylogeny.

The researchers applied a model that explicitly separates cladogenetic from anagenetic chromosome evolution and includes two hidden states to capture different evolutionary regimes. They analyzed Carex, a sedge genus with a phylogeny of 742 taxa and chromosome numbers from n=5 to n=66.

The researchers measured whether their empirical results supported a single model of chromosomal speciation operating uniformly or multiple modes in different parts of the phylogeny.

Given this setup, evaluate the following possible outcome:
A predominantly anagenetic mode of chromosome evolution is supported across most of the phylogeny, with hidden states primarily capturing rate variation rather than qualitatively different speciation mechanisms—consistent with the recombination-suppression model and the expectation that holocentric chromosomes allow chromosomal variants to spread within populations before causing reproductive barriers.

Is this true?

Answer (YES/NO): NO